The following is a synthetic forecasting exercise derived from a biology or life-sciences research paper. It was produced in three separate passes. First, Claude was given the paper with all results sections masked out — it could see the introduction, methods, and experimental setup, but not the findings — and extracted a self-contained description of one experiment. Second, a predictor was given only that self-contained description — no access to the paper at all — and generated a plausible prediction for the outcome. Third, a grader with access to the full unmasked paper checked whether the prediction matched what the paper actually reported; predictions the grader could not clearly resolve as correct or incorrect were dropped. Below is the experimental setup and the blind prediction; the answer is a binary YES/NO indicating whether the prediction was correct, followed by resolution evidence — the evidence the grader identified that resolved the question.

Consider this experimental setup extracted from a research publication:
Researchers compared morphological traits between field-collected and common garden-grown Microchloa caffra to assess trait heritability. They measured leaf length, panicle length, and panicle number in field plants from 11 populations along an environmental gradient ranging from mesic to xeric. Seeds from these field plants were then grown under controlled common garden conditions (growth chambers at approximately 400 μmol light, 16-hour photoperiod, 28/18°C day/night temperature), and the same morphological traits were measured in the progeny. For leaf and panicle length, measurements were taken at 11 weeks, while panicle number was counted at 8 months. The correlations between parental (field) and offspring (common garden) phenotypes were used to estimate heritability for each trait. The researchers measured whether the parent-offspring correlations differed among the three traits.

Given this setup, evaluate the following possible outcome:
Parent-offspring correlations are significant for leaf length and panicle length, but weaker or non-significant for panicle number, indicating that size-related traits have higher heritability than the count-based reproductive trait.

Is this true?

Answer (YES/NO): NO